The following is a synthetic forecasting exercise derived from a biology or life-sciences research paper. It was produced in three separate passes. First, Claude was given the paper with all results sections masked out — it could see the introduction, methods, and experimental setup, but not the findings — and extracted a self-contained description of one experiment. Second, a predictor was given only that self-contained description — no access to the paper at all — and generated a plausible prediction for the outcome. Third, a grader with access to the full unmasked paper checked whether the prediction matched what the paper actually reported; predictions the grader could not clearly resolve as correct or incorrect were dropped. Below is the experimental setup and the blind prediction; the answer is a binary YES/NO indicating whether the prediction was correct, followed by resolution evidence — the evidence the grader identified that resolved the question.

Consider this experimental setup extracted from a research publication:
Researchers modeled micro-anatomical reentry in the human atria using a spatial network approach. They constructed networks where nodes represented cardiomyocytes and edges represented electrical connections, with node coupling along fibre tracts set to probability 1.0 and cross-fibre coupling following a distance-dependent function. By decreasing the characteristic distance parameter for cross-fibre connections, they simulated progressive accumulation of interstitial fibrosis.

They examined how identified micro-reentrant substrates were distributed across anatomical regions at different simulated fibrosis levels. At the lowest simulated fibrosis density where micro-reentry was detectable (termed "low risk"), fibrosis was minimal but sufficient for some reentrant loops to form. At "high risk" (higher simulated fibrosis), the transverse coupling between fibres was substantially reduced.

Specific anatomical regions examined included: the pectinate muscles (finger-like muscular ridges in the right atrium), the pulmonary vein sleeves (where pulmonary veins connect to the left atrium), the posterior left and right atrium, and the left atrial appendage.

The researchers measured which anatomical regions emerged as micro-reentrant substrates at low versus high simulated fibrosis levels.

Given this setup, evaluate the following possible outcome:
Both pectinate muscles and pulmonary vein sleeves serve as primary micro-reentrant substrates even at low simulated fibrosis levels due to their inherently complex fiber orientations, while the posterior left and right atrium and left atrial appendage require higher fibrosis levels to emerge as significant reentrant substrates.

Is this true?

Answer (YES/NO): NO